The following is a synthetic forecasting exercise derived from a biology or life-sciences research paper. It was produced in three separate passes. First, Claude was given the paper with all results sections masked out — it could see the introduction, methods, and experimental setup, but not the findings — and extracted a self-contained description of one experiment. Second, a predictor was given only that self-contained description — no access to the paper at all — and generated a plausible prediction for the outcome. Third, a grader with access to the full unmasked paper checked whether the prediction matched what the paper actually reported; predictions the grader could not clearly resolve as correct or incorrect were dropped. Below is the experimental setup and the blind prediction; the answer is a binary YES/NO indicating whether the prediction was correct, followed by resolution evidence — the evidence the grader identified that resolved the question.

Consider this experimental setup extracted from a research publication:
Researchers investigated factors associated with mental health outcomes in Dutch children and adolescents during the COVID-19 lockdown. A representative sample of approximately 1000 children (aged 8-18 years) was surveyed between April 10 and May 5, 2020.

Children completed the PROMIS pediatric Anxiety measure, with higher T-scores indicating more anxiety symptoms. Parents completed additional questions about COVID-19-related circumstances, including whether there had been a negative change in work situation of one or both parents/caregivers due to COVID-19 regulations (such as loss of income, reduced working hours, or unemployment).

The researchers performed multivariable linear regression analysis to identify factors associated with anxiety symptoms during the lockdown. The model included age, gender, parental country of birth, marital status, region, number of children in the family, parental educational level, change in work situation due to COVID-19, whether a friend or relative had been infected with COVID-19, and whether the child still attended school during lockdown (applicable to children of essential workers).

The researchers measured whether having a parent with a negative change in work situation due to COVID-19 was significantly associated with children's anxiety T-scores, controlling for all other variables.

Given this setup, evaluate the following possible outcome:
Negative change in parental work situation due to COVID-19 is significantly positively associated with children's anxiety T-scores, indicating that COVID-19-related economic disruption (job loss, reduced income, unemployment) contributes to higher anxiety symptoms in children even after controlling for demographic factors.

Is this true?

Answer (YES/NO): YES